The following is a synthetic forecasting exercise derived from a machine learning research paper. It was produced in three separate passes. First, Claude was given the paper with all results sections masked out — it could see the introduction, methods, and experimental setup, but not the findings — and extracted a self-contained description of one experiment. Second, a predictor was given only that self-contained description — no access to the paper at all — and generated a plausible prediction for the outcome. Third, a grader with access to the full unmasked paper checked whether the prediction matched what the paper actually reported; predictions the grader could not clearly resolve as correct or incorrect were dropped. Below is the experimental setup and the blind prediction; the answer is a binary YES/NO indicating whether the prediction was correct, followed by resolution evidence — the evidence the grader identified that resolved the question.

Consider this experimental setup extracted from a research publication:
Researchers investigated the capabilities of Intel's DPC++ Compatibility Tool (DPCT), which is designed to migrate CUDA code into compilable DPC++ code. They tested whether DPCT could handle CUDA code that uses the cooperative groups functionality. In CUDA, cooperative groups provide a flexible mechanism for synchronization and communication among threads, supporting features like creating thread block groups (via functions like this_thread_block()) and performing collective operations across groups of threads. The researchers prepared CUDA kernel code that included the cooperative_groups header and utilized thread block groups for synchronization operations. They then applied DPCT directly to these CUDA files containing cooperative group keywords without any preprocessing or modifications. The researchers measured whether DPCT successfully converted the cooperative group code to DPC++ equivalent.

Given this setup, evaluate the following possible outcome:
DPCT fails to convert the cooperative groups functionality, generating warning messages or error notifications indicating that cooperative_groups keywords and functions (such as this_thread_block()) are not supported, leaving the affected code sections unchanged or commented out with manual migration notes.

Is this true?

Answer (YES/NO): NO